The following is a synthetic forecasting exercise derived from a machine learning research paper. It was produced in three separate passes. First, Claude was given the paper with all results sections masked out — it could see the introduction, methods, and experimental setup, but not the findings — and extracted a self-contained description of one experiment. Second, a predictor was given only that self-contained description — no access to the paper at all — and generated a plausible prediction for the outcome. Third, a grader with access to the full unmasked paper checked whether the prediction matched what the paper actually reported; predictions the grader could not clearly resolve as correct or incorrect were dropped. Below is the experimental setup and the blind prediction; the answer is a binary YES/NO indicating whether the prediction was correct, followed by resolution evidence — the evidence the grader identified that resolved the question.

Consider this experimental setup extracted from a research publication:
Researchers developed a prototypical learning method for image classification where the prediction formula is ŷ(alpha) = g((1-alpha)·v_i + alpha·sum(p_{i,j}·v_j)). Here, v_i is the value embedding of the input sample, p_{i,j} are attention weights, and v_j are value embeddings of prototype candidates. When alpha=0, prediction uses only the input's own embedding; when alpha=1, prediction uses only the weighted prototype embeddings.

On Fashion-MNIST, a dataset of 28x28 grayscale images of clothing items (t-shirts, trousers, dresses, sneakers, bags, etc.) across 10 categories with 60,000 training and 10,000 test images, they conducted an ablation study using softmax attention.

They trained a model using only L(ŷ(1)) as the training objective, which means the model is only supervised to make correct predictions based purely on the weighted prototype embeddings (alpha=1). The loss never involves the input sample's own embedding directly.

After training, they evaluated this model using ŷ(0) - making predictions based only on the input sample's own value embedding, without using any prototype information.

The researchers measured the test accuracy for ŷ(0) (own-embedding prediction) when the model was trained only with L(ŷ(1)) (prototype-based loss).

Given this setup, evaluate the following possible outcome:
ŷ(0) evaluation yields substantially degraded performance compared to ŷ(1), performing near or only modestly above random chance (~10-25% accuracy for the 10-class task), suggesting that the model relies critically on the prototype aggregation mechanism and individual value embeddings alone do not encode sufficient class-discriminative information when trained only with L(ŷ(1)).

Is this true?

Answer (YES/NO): YES